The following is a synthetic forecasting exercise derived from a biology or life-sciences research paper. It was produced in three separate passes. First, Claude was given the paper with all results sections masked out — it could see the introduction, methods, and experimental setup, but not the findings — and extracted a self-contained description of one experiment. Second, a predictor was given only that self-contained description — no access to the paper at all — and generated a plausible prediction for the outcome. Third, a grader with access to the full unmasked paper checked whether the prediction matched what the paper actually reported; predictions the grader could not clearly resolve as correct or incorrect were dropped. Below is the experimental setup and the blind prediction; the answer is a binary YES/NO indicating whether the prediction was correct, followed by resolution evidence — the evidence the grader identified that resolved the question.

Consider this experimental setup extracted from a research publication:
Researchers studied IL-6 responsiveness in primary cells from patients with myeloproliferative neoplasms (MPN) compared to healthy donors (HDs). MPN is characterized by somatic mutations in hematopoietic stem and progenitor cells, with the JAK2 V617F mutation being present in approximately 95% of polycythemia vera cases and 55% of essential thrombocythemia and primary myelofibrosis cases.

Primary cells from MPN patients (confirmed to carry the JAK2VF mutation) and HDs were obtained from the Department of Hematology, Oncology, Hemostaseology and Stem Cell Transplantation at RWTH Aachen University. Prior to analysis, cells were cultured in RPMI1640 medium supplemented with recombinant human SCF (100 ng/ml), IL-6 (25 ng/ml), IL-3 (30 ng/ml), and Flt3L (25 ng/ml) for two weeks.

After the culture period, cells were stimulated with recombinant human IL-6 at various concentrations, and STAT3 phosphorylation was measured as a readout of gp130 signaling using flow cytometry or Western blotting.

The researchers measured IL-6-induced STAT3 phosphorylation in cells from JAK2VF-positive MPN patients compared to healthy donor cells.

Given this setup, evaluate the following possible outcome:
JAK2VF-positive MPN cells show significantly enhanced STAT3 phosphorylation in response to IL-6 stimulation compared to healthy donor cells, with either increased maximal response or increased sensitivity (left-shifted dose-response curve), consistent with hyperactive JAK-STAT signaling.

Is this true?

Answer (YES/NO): YES